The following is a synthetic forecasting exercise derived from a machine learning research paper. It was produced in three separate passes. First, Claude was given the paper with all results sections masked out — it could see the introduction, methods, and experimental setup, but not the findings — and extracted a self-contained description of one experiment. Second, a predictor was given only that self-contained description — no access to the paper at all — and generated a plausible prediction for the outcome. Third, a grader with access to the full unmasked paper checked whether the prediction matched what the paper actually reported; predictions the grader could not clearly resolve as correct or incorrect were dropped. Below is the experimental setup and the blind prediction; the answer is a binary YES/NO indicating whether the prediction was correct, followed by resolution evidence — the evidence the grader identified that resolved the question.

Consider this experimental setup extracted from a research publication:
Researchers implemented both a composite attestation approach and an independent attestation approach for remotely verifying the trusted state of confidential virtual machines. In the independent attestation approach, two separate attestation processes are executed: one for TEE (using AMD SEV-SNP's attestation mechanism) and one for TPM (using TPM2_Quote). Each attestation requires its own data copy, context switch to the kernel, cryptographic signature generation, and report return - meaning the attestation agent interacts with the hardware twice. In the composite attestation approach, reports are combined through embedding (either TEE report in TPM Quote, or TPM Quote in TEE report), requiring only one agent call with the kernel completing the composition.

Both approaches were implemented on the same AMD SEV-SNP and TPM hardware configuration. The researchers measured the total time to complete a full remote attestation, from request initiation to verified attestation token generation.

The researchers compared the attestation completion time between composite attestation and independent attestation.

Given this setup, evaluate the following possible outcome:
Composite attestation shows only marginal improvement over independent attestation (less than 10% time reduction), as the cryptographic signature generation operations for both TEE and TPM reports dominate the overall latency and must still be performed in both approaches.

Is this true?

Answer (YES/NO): NO